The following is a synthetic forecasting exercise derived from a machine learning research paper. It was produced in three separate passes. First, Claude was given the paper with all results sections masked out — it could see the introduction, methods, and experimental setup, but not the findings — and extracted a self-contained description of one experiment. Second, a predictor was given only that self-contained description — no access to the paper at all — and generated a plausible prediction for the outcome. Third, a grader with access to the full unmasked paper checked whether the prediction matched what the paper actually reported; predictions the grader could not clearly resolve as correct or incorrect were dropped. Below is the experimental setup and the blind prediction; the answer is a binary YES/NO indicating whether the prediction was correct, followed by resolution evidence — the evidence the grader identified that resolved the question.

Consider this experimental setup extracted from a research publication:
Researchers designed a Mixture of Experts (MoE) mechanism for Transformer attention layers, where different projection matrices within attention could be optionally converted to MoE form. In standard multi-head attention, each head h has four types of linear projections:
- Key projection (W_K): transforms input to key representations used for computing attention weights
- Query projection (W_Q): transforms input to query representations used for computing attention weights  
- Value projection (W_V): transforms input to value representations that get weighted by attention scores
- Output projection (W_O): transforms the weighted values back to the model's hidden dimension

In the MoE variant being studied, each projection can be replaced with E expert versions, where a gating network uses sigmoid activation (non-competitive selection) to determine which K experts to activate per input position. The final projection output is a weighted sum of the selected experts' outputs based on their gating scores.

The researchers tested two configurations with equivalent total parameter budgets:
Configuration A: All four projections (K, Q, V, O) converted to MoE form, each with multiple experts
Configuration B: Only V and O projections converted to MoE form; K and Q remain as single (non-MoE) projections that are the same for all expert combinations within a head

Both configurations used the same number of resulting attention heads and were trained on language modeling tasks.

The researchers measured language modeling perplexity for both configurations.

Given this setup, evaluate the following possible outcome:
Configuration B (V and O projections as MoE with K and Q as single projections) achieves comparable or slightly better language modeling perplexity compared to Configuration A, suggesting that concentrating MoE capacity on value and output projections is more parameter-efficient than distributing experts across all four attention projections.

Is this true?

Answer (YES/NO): YES